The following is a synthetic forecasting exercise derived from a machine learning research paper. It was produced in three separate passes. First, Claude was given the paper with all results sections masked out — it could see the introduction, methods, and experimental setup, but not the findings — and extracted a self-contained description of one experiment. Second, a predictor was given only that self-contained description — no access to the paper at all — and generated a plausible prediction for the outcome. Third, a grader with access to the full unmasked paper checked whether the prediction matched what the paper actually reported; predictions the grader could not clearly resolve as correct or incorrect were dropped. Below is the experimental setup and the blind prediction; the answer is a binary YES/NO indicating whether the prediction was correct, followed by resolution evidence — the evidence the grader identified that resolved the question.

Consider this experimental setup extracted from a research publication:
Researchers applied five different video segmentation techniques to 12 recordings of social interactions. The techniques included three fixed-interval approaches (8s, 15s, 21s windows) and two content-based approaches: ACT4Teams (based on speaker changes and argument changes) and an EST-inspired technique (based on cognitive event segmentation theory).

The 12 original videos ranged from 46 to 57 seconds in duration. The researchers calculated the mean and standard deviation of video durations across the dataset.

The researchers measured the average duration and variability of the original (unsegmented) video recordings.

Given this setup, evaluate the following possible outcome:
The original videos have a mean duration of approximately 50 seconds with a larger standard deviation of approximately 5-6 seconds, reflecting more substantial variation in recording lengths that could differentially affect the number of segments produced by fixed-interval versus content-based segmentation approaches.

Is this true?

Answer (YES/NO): NO